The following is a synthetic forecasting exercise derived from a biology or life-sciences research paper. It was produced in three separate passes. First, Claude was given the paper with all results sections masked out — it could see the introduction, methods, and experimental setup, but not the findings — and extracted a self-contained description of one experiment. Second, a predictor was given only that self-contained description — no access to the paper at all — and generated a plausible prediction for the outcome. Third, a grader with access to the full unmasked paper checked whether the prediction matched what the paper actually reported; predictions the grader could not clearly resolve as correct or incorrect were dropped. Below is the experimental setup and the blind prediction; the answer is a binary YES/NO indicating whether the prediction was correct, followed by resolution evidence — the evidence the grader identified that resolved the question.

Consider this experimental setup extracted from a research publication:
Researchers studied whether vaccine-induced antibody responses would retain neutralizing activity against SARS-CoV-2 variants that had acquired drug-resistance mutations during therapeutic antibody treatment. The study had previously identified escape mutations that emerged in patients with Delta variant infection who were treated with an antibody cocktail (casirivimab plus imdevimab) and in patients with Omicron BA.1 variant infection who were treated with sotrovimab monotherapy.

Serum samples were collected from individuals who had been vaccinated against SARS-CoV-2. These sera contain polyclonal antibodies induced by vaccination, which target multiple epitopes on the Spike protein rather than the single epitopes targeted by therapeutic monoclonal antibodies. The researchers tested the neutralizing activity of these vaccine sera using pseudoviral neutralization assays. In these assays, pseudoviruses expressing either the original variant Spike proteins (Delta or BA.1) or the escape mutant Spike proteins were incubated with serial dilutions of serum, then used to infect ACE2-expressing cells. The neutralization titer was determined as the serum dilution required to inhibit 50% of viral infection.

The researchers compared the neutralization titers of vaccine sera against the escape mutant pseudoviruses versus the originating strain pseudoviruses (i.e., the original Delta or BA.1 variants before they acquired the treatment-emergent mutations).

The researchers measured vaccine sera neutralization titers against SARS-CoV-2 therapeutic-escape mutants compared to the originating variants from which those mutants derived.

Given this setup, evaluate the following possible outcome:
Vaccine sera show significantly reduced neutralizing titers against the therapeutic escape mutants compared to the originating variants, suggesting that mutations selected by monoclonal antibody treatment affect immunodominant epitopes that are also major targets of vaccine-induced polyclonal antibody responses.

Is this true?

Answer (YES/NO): YES